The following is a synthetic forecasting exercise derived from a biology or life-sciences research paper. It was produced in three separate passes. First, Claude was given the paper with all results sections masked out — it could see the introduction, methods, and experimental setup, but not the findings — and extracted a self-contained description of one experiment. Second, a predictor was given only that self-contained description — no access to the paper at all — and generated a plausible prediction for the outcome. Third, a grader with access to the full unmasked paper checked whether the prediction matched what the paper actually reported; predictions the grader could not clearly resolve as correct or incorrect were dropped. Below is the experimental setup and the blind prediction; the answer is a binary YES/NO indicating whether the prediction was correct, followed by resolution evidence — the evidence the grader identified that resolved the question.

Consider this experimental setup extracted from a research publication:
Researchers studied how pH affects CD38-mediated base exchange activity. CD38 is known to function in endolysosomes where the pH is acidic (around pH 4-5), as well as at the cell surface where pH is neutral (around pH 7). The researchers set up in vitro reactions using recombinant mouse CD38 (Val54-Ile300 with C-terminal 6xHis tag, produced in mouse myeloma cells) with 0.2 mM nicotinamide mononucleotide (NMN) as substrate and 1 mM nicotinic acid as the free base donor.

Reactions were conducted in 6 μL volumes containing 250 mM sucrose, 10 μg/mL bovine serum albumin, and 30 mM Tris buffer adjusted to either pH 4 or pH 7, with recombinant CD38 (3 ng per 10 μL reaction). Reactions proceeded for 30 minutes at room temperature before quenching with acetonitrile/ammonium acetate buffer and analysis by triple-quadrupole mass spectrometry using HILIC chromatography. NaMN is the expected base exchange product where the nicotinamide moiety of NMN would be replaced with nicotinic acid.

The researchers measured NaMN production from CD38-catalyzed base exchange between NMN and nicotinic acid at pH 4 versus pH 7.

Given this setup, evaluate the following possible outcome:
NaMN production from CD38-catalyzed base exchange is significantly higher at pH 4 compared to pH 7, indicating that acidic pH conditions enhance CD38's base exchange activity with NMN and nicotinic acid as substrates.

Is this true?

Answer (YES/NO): NO